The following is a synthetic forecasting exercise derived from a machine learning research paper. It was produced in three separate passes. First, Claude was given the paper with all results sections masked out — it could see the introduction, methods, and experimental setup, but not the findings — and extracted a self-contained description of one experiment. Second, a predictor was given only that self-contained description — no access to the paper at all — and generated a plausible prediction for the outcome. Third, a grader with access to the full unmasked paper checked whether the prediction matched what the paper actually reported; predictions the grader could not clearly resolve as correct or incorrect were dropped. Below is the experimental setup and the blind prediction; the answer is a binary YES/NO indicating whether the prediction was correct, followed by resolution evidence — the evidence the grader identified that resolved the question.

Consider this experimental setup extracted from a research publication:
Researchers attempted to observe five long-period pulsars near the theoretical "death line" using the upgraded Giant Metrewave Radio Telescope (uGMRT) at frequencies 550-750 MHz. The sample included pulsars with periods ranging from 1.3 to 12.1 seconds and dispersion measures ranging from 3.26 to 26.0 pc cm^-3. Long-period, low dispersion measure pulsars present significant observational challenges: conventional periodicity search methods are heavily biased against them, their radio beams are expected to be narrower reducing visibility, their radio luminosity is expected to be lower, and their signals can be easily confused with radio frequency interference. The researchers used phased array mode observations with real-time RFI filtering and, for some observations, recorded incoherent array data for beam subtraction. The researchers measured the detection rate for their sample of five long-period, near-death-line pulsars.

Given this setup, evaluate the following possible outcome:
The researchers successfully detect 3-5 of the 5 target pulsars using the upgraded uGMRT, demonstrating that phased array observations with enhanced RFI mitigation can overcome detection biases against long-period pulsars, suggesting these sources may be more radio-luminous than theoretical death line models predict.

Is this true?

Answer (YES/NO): YES